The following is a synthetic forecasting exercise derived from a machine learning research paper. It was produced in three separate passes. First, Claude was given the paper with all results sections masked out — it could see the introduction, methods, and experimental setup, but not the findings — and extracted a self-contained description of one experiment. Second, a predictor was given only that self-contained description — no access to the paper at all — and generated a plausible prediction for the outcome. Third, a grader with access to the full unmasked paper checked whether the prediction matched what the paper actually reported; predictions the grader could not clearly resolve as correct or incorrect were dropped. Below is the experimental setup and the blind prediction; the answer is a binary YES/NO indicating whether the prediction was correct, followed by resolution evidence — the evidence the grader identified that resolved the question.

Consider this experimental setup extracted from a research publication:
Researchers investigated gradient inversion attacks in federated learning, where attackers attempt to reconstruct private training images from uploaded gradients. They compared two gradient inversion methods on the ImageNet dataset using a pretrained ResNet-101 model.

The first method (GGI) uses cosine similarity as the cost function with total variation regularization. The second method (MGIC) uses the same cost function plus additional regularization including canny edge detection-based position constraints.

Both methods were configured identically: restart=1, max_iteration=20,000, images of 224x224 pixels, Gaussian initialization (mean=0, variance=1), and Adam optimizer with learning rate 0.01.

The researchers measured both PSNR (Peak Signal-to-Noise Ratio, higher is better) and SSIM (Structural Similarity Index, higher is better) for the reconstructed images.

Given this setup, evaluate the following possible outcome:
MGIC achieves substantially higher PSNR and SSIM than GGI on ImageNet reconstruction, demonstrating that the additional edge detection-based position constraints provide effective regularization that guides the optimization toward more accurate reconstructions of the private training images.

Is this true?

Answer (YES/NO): NO